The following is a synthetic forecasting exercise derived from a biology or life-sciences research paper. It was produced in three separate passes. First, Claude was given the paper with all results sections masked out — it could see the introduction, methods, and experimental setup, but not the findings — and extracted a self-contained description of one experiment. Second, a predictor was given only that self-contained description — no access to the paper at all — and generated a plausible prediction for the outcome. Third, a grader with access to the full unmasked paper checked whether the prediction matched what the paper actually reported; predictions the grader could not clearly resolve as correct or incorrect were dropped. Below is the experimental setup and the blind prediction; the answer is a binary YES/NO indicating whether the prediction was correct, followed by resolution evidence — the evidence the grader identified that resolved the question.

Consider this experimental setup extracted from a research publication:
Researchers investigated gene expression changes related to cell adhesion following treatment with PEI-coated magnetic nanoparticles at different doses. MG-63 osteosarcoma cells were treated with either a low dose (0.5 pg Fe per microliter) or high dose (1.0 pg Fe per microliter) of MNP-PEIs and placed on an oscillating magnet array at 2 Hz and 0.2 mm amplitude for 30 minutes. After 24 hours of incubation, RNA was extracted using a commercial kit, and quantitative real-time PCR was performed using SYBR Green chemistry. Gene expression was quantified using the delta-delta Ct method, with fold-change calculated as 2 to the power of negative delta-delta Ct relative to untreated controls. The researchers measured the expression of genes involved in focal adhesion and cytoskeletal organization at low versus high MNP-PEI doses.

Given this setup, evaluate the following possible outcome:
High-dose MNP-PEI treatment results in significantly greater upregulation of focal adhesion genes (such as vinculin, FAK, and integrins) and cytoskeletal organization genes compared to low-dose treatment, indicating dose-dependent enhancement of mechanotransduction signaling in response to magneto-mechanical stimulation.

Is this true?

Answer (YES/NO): NO